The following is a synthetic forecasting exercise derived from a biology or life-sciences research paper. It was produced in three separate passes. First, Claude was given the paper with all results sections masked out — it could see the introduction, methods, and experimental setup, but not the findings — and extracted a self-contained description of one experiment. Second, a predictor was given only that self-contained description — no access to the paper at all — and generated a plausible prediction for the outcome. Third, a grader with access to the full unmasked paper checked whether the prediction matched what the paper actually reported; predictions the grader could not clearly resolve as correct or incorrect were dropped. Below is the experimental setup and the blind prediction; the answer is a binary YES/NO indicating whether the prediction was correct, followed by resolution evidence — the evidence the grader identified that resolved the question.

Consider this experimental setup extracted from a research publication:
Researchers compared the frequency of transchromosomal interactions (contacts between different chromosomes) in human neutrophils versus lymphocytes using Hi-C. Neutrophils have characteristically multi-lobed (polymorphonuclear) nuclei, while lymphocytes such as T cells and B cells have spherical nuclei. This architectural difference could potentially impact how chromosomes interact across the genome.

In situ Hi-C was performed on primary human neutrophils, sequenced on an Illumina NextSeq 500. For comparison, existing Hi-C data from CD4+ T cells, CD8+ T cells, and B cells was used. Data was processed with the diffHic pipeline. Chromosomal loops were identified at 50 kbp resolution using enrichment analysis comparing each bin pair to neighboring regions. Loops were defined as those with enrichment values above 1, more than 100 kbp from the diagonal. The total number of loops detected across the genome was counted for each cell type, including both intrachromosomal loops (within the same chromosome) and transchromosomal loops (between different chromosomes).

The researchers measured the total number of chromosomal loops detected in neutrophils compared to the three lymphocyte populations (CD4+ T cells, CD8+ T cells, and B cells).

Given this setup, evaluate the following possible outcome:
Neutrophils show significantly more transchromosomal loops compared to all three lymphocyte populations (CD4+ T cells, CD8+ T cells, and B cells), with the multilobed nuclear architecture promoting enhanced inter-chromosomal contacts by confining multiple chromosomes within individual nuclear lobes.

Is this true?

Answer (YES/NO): YES